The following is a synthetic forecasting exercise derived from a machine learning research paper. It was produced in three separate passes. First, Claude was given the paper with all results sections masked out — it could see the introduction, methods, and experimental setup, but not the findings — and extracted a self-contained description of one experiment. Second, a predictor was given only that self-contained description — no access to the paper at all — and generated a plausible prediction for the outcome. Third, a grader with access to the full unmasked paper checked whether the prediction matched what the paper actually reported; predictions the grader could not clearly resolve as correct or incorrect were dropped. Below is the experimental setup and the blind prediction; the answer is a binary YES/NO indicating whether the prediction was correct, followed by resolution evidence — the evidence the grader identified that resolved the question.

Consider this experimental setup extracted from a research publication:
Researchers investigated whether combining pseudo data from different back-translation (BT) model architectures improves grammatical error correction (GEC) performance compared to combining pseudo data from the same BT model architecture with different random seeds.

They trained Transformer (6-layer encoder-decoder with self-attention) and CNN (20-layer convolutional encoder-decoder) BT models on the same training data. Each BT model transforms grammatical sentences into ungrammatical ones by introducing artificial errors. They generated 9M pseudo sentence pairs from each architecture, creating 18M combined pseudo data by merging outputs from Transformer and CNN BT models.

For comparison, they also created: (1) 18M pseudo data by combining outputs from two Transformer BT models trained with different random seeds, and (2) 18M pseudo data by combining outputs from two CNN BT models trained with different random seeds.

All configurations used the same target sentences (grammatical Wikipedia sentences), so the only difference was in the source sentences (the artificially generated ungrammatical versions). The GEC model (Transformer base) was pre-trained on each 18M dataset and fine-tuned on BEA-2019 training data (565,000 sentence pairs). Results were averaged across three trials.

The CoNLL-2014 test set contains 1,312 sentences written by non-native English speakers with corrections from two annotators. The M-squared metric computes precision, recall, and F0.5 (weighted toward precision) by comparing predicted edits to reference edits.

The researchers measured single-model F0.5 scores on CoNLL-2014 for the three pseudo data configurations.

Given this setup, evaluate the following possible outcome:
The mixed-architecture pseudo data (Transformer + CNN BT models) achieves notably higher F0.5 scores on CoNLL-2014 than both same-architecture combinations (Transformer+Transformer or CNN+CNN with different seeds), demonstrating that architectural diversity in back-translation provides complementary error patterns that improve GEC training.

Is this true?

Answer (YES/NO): NO